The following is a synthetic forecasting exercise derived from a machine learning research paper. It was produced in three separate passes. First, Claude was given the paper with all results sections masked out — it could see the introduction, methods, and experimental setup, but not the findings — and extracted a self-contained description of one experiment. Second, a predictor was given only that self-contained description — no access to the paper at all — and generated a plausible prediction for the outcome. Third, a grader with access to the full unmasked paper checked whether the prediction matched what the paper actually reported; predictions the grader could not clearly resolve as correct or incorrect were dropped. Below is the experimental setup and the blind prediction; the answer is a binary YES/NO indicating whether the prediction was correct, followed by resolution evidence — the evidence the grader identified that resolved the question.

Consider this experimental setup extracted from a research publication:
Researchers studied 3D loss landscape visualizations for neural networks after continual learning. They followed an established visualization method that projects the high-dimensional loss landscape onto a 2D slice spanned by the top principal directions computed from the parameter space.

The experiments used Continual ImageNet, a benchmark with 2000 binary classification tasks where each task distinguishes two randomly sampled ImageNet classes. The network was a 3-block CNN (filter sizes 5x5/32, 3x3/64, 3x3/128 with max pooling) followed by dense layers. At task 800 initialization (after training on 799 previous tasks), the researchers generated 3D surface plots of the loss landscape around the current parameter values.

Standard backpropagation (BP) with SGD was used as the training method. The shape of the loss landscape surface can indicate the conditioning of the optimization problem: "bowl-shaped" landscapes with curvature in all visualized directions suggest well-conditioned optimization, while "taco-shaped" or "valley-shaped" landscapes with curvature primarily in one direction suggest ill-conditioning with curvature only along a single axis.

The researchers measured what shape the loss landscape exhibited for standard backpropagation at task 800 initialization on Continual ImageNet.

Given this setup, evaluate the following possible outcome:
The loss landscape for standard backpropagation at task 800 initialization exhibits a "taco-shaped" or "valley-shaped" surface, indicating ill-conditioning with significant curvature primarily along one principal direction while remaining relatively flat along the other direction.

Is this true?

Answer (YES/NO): YES